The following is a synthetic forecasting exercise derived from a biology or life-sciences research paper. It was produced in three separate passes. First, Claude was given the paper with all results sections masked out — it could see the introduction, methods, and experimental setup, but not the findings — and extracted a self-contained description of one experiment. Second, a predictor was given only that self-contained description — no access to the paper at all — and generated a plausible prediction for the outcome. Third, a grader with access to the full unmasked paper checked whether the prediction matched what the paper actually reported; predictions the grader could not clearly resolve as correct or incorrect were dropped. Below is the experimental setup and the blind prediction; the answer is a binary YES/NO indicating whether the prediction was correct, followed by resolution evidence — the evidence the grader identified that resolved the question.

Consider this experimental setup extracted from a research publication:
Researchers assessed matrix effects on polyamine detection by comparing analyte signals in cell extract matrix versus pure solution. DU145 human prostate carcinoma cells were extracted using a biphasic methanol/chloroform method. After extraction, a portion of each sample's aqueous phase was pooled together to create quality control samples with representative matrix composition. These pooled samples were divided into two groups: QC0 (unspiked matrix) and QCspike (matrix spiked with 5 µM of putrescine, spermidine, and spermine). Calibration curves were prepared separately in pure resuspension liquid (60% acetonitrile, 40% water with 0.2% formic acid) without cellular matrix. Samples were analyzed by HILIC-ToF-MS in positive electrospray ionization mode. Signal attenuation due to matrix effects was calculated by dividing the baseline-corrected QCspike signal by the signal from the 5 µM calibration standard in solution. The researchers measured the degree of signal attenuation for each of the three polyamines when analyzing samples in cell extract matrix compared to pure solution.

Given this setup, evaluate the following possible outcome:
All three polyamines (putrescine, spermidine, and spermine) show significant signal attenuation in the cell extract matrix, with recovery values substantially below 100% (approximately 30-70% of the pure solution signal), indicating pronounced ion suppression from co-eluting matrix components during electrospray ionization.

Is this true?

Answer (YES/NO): NO